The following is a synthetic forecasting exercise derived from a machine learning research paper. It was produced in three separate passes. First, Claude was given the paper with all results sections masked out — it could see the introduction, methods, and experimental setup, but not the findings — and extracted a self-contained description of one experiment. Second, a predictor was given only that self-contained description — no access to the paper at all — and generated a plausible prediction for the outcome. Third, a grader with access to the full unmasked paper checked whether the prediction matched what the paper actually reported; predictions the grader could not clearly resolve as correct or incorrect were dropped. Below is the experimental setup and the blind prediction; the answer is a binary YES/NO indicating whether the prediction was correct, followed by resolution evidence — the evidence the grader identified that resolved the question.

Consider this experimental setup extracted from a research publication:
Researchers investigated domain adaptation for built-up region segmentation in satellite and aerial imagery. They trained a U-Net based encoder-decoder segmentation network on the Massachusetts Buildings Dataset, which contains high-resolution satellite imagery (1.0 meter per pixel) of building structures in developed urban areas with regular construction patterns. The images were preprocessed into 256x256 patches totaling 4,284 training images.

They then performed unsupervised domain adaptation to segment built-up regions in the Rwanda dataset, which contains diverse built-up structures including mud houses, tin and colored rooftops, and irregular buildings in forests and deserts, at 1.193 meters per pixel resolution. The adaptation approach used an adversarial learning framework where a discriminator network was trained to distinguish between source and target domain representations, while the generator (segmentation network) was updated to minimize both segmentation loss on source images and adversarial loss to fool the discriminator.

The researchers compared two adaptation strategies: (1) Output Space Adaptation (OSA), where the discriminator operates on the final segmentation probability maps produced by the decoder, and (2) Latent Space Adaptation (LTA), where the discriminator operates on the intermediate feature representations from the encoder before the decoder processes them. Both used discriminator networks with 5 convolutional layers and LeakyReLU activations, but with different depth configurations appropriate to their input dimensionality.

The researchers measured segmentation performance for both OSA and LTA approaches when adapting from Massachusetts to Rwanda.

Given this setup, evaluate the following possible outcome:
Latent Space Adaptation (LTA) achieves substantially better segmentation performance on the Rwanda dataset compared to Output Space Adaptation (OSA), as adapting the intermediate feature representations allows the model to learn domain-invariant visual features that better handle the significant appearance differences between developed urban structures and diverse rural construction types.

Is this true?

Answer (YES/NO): YES